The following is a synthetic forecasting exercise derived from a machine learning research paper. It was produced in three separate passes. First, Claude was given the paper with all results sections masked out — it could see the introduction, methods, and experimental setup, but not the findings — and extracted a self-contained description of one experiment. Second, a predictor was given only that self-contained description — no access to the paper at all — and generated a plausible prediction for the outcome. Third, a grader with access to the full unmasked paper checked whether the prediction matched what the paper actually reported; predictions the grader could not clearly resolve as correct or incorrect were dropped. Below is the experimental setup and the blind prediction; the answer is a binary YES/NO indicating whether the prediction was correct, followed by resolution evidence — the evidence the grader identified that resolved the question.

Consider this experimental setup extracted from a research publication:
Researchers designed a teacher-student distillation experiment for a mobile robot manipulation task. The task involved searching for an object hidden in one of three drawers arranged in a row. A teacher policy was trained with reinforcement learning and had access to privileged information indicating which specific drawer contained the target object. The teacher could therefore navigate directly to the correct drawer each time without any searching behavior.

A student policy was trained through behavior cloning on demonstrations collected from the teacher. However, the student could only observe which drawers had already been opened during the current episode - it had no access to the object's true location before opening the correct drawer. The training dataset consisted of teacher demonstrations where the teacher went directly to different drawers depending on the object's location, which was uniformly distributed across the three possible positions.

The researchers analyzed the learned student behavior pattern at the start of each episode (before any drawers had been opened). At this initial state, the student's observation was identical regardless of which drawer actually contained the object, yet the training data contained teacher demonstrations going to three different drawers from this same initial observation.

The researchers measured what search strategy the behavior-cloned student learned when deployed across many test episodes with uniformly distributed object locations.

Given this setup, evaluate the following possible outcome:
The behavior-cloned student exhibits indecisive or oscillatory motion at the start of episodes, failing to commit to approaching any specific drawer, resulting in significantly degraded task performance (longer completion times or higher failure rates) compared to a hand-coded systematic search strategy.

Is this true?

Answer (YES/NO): NO